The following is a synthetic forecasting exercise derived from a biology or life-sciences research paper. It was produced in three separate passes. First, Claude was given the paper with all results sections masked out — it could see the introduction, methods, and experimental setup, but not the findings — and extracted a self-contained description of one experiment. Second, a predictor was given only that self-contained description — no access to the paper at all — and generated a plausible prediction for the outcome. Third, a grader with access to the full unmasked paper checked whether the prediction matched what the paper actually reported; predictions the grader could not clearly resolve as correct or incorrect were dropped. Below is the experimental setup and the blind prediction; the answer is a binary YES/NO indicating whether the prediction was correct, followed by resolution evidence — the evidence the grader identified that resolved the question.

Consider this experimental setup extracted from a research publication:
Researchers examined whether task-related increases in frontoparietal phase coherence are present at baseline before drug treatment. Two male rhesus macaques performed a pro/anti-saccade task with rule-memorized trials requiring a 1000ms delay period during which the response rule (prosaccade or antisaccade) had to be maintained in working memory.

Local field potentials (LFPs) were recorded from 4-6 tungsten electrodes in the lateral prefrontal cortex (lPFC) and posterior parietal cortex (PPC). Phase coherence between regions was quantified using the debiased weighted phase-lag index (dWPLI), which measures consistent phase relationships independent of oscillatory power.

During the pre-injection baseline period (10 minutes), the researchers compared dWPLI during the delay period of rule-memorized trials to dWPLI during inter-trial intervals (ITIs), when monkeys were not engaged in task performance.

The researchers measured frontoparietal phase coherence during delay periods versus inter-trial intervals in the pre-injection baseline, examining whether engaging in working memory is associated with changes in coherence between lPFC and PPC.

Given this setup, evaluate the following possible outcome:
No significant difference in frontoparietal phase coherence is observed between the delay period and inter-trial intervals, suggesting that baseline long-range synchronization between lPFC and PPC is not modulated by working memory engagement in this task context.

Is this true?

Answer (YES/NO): NO